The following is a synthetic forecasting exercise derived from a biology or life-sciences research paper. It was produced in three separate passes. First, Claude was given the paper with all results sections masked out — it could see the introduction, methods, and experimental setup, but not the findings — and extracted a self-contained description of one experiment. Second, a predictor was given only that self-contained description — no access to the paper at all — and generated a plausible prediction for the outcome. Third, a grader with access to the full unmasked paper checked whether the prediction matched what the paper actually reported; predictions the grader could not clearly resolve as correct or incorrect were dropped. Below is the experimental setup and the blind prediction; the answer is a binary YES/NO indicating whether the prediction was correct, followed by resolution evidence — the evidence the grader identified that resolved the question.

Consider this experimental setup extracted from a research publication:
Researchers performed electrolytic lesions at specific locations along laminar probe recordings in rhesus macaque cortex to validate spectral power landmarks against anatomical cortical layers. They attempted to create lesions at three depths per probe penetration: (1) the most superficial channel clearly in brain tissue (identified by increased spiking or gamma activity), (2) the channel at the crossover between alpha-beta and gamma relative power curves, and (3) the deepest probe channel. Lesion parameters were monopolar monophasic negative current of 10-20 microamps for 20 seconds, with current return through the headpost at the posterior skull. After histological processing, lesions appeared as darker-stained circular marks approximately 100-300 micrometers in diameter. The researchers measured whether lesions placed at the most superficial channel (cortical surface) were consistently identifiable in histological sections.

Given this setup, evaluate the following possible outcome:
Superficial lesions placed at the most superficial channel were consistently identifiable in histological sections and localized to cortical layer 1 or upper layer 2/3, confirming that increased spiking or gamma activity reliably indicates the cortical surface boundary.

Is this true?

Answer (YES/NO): NO